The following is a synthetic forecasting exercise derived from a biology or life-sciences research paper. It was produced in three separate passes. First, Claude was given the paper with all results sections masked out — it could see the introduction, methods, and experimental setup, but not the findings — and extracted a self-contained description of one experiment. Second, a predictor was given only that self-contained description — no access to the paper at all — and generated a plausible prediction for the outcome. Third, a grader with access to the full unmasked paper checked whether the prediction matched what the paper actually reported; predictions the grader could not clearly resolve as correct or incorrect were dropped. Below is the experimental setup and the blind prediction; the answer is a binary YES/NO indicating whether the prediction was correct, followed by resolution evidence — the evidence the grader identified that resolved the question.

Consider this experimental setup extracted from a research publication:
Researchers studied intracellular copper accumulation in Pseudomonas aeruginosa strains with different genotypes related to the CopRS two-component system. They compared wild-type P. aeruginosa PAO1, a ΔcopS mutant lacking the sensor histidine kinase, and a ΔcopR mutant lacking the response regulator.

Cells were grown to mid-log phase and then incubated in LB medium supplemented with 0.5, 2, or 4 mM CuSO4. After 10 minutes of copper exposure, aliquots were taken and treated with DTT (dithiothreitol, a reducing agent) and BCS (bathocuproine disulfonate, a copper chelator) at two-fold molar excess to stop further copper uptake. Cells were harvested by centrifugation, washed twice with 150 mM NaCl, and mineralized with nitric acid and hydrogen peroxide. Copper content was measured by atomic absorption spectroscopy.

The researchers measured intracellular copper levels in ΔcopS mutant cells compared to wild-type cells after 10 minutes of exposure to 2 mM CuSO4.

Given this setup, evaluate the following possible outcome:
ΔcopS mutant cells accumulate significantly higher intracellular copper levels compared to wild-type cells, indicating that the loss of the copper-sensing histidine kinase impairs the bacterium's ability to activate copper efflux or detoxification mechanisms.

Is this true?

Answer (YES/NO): NO